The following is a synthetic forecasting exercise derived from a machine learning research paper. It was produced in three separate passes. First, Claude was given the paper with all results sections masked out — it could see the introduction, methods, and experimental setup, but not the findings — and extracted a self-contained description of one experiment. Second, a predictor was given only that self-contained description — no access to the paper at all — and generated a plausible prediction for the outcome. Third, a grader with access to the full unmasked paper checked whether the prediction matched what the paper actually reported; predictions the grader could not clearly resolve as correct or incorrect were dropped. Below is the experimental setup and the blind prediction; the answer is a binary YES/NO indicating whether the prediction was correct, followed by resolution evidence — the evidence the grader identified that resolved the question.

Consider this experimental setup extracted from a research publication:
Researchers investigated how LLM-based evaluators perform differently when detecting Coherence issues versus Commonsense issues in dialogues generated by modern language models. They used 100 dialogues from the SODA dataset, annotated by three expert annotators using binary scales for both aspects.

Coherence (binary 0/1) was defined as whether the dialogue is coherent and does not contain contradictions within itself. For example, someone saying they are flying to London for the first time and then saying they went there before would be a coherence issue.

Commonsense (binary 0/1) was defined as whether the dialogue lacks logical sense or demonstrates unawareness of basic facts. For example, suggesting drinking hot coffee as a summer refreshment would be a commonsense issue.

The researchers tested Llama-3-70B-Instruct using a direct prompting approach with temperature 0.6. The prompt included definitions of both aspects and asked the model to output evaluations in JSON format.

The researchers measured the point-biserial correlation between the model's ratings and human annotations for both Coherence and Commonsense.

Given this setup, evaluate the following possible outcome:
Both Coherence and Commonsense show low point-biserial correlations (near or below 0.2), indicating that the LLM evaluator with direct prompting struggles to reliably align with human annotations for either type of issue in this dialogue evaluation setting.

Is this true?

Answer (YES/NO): NO